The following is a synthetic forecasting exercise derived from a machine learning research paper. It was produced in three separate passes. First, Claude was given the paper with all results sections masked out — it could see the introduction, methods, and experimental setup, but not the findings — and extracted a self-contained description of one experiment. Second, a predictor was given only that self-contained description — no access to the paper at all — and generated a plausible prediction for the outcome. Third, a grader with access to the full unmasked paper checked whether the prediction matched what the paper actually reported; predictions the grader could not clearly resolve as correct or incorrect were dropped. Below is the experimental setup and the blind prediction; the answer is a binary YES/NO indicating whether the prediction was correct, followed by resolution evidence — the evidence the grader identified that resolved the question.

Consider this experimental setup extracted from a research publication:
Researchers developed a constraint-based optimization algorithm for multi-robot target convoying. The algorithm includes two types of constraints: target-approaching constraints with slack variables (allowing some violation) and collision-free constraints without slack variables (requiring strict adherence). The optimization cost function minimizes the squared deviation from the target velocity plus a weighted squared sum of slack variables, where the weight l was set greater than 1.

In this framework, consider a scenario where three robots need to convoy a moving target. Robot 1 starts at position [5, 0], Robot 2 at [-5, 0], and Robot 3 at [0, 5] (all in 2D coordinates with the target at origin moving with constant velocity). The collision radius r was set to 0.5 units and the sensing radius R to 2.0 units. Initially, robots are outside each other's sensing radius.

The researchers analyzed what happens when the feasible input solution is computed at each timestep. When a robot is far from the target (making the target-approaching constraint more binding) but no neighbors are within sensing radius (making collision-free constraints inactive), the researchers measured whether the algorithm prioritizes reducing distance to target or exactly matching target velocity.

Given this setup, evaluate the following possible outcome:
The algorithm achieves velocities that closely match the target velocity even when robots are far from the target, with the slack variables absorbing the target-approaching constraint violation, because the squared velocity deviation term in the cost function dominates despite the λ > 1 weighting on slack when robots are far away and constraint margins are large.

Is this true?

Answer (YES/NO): NO